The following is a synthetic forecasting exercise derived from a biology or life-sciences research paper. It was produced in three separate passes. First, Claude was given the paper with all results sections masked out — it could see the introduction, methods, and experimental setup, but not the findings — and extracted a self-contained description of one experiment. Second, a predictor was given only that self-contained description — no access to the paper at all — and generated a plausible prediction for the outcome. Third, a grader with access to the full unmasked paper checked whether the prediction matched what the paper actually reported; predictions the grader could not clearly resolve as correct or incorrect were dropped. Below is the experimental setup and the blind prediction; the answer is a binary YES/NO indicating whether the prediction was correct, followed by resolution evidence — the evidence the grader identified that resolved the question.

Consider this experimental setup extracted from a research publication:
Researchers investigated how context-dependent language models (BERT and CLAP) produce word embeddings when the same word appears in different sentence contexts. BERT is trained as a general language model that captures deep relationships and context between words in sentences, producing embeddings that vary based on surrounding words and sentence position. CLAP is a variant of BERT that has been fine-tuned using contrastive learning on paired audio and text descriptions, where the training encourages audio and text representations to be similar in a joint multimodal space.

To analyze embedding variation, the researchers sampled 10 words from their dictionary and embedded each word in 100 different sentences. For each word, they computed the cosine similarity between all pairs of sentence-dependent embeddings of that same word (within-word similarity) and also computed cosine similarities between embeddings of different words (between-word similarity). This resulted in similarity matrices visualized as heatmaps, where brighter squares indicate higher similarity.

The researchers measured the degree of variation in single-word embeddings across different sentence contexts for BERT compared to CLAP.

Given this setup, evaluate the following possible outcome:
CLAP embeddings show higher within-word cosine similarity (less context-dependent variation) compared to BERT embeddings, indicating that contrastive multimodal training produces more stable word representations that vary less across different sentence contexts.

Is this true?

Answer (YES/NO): YES